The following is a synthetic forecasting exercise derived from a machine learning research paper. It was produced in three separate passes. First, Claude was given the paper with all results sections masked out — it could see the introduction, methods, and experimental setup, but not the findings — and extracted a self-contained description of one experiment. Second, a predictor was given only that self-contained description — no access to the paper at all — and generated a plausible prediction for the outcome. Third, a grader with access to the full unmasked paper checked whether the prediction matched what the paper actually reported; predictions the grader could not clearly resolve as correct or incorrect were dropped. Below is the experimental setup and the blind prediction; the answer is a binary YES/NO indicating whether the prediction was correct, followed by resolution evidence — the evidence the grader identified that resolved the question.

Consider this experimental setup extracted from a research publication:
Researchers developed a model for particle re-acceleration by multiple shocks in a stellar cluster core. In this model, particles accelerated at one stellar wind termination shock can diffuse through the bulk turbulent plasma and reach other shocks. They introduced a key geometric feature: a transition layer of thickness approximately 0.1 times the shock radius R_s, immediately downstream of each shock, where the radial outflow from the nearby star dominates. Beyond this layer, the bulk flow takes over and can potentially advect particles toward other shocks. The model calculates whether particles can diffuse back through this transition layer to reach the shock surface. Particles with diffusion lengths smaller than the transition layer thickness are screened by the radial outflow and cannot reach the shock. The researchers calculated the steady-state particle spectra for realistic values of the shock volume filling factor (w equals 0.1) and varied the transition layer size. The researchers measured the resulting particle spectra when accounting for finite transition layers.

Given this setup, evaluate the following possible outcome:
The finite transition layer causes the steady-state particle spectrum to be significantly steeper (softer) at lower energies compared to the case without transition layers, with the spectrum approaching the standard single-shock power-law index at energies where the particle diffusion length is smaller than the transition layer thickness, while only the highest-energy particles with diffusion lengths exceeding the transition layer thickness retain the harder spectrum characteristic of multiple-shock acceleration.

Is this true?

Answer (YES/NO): NO